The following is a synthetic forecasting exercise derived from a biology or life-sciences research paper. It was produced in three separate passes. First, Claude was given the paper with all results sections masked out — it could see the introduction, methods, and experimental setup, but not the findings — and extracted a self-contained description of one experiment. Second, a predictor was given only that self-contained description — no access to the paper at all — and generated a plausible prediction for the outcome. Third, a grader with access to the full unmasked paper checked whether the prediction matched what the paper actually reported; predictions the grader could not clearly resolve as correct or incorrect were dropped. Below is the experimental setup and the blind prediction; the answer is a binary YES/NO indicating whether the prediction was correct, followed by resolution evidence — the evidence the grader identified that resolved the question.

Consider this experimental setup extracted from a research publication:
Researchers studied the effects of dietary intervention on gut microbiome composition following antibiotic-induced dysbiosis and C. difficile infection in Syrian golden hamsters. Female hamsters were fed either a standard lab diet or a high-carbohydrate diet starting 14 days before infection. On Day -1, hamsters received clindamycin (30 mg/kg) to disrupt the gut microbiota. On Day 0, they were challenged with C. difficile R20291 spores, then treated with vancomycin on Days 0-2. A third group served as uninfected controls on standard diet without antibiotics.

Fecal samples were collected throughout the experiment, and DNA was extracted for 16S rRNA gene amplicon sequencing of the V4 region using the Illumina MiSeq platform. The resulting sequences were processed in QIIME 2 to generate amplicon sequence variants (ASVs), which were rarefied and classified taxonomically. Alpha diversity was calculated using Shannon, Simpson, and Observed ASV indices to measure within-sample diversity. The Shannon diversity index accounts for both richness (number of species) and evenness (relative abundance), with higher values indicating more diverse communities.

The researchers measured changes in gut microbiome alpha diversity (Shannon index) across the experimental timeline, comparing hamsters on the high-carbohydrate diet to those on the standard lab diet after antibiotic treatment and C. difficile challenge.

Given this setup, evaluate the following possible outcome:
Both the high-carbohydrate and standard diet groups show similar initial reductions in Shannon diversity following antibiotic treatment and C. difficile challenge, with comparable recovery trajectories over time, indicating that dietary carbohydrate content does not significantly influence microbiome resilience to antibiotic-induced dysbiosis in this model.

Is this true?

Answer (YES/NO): NO